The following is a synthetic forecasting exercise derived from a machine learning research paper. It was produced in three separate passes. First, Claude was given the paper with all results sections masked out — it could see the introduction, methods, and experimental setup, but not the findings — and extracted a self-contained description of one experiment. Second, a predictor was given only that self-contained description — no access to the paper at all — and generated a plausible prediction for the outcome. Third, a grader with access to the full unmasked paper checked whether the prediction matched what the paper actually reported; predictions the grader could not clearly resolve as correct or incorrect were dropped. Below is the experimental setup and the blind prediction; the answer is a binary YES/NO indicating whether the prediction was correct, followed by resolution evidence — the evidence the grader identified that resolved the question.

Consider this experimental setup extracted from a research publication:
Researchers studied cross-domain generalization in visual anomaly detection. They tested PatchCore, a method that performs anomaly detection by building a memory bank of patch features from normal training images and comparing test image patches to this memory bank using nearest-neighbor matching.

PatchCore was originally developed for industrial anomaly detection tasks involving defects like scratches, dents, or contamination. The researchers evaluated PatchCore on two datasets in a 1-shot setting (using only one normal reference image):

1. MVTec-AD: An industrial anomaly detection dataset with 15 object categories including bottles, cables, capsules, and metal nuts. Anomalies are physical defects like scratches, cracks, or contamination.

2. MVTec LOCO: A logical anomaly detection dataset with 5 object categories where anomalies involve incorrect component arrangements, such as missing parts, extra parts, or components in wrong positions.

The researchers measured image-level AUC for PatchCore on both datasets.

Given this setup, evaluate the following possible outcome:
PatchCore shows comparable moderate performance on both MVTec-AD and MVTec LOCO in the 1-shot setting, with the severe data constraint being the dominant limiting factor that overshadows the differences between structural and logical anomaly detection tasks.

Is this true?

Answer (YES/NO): NO